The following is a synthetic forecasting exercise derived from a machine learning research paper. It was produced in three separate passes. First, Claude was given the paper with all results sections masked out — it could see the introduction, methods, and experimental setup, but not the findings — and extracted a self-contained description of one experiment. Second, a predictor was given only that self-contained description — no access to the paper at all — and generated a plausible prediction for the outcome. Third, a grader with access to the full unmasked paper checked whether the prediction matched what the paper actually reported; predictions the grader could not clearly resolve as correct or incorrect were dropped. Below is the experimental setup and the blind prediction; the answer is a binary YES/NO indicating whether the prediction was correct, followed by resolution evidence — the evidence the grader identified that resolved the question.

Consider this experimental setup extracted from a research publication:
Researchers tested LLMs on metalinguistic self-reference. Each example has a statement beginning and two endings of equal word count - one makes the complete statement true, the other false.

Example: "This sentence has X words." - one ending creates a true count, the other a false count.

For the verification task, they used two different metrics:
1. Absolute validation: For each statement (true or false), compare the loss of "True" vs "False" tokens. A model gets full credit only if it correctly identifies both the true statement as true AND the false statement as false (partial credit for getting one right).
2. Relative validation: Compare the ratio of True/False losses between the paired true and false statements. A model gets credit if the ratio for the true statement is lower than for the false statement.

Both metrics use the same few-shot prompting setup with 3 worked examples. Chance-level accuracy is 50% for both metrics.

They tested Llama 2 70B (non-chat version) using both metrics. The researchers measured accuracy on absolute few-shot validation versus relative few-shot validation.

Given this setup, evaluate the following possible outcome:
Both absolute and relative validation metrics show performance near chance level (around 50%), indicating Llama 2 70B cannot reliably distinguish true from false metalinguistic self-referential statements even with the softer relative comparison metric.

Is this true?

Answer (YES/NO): NO